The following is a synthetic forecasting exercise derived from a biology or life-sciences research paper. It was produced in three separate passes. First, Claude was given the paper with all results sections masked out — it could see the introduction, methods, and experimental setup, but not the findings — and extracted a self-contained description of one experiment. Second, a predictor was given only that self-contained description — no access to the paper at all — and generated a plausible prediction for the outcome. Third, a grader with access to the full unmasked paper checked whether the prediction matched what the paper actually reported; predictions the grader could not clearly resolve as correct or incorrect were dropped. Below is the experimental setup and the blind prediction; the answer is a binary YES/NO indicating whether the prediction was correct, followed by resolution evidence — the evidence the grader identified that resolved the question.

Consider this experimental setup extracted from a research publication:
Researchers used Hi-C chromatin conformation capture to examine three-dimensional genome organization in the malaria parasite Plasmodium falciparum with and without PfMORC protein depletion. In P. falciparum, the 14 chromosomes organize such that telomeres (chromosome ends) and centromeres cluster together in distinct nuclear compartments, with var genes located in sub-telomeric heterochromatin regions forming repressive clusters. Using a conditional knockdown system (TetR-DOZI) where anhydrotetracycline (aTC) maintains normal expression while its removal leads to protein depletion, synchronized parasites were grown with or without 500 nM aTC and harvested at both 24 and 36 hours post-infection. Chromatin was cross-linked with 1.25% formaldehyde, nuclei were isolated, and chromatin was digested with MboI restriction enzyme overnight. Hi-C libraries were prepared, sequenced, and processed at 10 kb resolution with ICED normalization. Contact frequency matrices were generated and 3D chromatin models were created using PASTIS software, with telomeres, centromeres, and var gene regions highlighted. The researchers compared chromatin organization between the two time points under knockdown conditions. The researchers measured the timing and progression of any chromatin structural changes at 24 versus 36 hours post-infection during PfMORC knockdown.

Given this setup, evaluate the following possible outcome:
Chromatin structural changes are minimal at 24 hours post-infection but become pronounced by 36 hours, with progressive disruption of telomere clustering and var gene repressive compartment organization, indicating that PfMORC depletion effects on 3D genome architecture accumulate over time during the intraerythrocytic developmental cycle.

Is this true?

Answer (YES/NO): NO